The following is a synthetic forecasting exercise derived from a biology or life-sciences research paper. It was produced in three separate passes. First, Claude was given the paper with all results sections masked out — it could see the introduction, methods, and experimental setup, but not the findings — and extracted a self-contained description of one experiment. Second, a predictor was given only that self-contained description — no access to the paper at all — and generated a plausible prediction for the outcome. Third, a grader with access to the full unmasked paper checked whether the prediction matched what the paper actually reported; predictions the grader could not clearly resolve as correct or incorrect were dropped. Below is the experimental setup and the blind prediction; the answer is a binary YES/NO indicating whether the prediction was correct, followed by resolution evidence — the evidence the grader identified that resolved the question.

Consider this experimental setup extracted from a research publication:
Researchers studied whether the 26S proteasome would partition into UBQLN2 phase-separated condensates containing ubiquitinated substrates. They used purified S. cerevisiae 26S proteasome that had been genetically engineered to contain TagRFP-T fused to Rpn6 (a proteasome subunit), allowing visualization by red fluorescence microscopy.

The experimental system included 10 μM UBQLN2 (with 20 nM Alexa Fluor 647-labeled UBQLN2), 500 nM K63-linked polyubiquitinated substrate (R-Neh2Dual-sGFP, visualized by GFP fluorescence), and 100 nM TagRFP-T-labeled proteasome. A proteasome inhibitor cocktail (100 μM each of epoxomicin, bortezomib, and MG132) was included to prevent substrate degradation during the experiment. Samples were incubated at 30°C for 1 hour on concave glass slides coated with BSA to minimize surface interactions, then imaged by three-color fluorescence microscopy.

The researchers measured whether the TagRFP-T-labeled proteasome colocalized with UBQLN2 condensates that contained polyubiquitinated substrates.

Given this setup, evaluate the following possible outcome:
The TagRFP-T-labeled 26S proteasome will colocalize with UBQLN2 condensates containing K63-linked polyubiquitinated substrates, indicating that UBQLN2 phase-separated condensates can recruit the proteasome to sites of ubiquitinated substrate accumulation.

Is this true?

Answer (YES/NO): YES